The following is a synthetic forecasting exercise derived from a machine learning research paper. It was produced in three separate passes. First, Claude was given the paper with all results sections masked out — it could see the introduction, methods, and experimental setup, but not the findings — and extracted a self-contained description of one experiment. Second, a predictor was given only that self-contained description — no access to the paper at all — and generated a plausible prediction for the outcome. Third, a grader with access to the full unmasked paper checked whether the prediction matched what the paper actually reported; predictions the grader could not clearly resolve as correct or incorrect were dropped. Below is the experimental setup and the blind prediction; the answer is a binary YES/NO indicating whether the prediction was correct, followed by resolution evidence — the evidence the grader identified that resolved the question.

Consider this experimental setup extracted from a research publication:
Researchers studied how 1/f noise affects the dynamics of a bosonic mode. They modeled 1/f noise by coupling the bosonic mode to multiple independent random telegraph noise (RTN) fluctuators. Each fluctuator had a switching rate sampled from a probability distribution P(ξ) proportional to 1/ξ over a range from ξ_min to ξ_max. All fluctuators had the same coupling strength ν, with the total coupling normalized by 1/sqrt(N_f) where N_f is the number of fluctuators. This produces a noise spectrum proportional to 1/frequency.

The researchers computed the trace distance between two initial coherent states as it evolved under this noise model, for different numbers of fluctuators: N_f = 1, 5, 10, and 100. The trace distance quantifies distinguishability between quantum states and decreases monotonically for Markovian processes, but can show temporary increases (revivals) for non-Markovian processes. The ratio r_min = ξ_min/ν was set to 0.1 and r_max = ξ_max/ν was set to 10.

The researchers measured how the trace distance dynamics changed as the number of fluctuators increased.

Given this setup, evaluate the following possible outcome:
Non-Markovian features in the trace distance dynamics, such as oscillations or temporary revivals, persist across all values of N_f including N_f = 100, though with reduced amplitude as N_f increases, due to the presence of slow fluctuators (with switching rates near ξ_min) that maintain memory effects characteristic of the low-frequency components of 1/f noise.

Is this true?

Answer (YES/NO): NO